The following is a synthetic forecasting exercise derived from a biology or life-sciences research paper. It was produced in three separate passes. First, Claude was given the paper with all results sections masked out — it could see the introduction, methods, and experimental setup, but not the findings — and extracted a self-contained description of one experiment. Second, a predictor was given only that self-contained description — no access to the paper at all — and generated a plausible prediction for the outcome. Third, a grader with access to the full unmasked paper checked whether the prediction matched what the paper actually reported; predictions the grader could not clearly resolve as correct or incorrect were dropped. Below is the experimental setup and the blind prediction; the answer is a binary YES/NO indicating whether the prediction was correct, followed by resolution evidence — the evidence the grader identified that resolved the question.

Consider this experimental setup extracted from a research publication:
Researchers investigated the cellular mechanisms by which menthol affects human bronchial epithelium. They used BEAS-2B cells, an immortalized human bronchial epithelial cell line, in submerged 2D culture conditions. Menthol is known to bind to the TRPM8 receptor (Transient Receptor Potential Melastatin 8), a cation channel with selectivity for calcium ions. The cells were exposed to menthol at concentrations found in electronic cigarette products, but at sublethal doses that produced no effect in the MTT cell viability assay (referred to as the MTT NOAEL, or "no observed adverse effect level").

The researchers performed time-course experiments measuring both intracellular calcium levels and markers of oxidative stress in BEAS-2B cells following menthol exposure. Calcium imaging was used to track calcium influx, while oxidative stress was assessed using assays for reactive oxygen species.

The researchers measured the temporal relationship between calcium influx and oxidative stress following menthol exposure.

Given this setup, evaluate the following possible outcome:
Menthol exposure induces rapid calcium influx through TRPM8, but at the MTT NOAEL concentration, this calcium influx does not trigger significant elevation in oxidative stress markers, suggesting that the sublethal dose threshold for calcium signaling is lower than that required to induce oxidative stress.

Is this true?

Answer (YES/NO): NO